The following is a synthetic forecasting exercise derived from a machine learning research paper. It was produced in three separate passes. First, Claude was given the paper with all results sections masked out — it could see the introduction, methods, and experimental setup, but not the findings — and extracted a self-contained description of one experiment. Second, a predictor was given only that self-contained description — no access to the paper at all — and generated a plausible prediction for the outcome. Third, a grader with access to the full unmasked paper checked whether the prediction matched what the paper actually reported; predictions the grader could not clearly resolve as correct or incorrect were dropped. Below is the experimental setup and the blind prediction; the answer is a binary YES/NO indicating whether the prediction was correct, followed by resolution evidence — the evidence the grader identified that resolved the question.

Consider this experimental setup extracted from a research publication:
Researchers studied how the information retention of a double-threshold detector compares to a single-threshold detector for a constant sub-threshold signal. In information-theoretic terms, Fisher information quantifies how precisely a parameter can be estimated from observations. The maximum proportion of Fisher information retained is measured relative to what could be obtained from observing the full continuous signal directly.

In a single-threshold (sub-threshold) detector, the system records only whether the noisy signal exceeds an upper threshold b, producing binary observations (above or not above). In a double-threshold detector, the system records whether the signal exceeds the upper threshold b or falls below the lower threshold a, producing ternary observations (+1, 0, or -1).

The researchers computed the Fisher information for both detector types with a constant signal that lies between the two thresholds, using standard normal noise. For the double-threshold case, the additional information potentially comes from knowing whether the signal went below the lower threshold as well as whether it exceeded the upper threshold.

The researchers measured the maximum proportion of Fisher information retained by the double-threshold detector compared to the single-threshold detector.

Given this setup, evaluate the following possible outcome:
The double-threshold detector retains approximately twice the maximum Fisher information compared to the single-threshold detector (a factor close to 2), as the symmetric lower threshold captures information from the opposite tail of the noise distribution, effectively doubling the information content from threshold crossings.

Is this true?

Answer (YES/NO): NO